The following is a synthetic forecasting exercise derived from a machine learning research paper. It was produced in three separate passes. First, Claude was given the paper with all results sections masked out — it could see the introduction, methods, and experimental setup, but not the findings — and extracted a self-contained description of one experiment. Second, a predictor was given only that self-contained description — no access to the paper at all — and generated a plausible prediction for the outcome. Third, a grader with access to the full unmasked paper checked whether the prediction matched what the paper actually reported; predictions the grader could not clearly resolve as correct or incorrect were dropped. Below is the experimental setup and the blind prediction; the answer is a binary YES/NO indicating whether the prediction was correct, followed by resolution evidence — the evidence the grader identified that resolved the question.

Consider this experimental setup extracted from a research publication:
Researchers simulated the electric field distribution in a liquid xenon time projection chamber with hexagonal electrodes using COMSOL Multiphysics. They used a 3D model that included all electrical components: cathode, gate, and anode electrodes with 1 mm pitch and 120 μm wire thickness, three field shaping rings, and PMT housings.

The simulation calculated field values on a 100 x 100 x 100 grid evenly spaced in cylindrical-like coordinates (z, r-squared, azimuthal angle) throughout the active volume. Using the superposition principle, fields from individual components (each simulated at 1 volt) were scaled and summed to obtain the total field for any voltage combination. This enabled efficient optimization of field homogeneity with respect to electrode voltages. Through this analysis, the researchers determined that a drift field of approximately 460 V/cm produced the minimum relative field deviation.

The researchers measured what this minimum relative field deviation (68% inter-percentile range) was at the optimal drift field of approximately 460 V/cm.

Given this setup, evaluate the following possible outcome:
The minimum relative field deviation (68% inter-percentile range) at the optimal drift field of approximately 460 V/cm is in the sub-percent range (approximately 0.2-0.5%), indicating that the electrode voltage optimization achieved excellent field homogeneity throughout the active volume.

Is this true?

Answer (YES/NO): NO